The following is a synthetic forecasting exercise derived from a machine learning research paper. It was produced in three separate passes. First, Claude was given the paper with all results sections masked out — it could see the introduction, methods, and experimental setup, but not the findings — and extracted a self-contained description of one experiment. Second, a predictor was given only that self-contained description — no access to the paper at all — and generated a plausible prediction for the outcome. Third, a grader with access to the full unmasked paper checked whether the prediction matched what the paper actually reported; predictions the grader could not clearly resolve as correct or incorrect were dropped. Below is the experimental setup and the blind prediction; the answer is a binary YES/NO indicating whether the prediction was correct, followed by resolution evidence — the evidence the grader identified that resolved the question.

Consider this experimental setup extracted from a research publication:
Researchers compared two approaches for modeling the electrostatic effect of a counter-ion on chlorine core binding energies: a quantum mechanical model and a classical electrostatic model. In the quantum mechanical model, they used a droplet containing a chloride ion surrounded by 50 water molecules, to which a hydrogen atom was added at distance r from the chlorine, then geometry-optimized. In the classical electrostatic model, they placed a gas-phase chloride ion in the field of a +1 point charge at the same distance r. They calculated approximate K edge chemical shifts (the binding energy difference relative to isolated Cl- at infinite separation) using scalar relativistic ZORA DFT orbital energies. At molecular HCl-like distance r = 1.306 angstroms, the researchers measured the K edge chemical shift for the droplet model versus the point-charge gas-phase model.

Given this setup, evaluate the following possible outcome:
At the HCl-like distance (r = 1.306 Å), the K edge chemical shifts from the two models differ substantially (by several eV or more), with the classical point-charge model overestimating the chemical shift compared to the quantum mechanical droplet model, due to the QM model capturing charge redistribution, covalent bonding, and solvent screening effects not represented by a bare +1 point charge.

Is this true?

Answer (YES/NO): NO